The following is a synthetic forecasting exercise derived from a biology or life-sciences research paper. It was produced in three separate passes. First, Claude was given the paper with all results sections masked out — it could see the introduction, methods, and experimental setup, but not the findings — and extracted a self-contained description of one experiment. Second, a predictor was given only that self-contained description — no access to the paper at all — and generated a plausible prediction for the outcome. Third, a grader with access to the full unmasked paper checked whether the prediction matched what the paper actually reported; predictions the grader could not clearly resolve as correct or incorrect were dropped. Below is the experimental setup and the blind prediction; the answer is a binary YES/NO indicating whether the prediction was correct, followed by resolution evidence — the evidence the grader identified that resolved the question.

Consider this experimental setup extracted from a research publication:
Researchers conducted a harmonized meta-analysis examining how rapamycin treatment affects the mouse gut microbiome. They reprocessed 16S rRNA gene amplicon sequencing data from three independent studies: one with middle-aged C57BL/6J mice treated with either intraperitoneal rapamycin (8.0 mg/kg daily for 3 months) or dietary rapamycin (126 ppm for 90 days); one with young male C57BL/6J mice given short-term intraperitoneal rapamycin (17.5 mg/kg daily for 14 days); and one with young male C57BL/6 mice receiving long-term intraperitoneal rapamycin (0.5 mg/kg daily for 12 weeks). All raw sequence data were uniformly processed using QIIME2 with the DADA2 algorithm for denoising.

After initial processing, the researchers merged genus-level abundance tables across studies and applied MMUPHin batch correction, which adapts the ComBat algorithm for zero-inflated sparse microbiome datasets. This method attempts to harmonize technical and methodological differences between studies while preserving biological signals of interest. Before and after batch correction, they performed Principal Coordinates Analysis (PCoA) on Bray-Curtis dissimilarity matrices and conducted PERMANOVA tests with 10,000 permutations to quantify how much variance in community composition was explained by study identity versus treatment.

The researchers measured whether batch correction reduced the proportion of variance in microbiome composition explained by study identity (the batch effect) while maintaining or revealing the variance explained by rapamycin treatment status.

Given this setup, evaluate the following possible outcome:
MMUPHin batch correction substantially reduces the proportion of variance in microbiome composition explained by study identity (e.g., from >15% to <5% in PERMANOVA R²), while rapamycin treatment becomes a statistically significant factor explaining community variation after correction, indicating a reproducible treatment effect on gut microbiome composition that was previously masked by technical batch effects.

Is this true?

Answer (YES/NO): NO